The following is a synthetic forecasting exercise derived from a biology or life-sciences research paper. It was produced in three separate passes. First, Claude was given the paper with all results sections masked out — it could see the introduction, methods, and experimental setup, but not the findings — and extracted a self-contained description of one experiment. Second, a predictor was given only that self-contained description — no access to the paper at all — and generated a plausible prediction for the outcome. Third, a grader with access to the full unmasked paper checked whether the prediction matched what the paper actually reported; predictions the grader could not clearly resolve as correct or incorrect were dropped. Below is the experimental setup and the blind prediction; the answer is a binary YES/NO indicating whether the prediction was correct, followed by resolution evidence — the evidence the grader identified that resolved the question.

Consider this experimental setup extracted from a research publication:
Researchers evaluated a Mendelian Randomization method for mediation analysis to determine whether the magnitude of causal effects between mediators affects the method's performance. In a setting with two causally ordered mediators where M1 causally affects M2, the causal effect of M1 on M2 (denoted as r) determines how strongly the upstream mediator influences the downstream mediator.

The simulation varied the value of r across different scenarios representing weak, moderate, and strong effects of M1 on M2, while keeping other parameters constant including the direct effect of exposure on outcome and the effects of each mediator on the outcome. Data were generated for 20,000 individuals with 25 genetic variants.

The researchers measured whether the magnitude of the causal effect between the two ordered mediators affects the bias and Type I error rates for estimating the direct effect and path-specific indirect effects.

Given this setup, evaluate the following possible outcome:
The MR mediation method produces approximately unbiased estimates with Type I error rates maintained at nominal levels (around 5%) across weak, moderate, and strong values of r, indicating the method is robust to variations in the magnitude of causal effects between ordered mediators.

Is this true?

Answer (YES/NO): YES